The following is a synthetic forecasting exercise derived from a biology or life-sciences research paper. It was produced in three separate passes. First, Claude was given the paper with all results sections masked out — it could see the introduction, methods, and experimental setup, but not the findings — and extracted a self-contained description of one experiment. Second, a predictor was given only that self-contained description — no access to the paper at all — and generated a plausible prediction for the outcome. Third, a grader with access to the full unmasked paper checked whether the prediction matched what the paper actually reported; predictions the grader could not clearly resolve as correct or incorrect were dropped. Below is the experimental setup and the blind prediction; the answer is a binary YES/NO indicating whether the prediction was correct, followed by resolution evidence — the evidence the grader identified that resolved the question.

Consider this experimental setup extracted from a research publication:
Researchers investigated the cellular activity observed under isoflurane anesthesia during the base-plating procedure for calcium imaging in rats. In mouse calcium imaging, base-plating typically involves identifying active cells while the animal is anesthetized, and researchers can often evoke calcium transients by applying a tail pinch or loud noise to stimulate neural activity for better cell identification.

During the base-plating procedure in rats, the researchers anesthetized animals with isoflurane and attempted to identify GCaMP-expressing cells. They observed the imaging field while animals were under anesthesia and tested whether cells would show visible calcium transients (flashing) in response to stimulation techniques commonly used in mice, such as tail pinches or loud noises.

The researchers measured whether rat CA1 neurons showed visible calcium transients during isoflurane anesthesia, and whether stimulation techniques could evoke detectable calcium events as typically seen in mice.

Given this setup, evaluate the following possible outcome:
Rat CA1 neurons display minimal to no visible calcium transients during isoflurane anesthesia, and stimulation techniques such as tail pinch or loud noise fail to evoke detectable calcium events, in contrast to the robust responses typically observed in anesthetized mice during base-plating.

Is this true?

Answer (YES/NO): YES